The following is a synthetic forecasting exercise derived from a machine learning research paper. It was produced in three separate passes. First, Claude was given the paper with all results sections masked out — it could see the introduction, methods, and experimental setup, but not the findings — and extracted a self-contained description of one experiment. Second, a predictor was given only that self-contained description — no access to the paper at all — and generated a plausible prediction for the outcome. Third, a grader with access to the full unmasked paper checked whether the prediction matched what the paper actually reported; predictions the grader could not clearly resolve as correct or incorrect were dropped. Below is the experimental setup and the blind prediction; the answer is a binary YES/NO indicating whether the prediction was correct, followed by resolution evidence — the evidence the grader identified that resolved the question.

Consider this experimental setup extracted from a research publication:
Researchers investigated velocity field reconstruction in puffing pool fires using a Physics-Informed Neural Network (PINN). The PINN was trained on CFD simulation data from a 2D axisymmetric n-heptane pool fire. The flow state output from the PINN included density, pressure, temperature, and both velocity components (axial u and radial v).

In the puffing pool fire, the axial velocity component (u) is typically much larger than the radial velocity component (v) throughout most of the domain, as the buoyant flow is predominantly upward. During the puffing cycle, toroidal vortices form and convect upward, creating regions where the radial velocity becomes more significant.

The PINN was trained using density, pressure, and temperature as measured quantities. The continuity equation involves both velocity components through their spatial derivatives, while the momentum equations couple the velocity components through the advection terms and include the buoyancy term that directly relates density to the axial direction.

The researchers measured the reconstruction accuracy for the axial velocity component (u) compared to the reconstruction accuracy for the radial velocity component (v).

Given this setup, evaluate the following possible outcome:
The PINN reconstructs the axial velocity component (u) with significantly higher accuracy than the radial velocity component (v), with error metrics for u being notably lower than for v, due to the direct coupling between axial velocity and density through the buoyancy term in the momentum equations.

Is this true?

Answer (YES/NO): NO